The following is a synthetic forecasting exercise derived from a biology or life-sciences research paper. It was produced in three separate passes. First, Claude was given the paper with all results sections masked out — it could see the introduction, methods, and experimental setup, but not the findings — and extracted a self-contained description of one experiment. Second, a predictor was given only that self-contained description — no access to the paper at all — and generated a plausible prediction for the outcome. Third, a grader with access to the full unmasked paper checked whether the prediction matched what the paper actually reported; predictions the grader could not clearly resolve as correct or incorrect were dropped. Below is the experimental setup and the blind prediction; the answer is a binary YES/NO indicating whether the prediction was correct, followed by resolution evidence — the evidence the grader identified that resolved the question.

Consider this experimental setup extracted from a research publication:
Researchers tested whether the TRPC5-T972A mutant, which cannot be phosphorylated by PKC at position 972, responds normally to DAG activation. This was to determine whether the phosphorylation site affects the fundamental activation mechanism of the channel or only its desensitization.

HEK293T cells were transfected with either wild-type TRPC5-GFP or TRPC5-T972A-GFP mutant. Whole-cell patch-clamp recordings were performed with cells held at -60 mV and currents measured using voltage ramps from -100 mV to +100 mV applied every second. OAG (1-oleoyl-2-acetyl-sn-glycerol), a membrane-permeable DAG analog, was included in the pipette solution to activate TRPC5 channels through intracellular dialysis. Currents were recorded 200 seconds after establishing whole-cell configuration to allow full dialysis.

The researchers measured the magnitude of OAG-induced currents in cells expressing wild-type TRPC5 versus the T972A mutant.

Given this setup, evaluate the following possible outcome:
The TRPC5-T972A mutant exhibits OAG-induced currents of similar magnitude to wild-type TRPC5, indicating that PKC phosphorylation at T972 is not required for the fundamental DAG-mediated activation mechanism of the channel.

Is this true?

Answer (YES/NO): NO